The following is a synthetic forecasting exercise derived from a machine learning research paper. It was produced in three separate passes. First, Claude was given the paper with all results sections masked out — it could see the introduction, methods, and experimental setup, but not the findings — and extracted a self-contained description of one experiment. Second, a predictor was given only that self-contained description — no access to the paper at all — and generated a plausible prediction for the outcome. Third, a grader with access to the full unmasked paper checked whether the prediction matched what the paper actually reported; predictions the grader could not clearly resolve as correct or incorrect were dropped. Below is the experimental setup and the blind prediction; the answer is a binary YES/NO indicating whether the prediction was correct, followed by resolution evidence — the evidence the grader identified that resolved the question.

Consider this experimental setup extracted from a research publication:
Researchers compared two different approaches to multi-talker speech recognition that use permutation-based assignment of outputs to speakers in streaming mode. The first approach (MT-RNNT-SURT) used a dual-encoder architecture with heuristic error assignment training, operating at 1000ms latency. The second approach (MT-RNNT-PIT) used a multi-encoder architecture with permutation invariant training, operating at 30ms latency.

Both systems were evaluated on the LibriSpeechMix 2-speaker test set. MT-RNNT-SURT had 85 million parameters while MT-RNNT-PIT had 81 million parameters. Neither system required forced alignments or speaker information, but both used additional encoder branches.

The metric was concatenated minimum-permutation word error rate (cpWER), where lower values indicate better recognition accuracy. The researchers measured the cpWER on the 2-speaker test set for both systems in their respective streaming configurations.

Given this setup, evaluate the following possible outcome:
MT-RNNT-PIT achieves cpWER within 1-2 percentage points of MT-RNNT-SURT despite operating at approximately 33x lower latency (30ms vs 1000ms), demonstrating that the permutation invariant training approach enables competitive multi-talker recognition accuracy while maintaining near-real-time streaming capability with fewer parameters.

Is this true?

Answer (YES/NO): YES